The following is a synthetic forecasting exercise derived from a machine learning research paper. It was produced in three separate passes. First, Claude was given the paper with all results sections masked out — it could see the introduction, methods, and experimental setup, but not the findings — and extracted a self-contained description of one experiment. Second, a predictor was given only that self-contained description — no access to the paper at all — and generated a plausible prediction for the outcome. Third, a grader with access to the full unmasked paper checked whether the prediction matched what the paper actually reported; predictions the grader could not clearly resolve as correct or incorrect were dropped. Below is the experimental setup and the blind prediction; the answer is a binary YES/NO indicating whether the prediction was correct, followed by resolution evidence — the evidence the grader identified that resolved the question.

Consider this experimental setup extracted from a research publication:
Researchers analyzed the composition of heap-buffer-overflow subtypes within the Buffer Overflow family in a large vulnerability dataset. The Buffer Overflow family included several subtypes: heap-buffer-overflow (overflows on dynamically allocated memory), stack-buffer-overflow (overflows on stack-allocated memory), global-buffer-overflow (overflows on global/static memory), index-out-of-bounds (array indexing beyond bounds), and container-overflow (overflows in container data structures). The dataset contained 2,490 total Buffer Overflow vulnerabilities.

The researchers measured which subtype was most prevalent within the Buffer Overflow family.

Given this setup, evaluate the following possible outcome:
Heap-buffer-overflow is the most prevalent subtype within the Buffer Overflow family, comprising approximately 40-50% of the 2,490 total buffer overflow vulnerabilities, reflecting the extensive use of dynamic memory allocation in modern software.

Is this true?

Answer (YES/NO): NO